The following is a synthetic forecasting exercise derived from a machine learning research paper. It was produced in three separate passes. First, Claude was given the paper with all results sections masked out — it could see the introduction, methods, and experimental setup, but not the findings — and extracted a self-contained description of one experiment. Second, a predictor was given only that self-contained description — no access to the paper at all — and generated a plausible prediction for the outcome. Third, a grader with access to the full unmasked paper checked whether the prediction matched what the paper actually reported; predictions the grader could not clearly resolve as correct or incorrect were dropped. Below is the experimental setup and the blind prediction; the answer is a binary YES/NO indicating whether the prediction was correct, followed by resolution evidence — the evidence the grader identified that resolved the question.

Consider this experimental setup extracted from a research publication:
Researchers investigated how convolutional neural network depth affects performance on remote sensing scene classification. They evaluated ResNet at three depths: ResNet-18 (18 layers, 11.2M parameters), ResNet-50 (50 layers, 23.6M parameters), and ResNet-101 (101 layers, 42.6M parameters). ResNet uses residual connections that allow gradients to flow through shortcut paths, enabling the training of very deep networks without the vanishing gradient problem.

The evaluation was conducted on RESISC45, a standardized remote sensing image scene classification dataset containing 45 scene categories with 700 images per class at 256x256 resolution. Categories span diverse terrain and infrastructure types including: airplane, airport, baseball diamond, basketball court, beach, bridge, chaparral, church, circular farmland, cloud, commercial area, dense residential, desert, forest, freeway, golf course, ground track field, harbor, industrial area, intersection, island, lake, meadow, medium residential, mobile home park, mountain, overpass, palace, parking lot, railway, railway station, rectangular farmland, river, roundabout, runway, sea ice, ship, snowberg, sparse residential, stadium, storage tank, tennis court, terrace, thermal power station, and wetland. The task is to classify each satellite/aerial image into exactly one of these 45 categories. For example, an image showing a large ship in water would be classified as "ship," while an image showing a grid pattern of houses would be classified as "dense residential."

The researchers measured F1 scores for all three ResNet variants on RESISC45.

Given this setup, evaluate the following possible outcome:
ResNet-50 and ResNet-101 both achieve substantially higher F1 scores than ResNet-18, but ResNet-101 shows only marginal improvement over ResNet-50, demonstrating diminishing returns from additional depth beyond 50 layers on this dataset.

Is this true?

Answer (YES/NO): YES